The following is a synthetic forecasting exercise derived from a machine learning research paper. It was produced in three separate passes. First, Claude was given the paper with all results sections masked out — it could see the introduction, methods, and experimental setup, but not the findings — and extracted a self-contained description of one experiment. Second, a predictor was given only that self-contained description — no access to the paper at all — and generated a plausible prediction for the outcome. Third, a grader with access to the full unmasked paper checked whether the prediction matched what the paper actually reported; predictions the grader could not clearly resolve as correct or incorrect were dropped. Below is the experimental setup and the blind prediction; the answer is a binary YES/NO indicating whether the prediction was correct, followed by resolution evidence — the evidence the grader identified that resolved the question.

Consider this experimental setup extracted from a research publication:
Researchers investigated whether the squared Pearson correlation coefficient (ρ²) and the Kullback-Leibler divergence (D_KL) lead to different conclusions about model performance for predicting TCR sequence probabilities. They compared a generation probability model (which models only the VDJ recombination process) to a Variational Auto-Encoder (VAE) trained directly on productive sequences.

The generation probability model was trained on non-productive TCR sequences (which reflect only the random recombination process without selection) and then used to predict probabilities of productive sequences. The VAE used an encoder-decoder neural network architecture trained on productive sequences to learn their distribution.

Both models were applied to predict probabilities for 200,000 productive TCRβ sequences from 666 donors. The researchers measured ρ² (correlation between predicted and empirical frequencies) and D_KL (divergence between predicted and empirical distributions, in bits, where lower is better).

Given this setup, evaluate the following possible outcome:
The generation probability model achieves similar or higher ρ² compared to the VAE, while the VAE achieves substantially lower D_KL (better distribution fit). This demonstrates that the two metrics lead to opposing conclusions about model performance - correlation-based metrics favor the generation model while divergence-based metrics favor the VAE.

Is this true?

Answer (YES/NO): YES